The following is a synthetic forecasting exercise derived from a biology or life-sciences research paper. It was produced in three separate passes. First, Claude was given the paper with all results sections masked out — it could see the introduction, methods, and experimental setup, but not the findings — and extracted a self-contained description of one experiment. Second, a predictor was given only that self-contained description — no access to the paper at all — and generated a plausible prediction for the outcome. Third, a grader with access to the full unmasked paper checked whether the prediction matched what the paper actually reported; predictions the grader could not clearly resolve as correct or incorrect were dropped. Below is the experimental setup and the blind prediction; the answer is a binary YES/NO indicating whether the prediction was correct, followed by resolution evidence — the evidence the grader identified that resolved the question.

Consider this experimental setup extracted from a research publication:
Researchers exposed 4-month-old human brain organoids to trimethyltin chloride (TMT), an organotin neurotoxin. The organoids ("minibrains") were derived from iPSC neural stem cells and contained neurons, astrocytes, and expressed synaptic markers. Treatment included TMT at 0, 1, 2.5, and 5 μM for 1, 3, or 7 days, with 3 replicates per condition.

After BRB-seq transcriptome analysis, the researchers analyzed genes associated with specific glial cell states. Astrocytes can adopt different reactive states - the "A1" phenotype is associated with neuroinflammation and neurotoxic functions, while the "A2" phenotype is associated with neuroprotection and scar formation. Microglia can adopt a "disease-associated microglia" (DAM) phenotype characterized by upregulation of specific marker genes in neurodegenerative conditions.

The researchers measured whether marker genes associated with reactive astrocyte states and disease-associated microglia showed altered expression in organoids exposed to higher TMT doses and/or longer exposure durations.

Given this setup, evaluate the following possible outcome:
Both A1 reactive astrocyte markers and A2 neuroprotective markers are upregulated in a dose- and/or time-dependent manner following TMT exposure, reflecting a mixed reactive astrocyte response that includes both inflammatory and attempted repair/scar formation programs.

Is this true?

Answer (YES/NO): NO